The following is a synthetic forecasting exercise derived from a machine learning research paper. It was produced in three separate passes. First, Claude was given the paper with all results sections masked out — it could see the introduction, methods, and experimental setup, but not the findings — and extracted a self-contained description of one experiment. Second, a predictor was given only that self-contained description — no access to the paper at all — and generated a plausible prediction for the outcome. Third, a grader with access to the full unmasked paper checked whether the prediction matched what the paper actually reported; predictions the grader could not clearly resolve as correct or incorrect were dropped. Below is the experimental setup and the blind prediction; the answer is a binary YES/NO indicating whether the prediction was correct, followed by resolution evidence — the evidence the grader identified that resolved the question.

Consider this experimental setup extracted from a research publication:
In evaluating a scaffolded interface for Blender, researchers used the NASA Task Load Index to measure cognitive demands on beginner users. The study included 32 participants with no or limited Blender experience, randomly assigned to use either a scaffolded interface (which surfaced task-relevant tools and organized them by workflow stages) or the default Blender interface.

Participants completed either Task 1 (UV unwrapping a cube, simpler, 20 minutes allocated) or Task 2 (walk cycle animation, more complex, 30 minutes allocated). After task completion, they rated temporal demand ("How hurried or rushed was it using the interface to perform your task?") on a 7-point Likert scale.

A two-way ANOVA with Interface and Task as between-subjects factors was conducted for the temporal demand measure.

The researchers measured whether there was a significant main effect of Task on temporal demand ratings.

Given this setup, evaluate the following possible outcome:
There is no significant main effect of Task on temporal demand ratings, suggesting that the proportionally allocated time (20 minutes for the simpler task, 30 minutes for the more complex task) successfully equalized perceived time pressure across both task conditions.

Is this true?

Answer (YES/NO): NO